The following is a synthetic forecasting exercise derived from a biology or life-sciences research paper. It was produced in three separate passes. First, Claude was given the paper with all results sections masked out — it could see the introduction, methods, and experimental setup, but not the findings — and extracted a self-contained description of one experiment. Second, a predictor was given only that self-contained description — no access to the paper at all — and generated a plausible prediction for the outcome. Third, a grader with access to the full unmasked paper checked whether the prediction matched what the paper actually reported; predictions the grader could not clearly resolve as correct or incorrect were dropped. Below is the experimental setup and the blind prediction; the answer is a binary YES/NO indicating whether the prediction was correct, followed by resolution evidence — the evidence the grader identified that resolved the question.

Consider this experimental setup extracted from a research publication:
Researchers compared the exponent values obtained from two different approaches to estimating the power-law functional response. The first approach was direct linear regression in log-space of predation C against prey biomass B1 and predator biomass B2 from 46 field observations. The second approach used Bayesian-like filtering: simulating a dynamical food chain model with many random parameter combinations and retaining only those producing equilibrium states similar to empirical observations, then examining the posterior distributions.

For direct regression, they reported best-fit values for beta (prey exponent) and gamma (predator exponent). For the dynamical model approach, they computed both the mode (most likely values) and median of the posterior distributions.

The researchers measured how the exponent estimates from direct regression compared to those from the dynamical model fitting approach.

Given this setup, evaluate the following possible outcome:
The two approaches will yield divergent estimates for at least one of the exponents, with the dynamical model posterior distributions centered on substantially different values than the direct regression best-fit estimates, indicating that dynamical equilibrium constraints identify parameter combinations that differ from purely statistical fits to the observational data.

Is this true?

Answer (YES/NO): YES